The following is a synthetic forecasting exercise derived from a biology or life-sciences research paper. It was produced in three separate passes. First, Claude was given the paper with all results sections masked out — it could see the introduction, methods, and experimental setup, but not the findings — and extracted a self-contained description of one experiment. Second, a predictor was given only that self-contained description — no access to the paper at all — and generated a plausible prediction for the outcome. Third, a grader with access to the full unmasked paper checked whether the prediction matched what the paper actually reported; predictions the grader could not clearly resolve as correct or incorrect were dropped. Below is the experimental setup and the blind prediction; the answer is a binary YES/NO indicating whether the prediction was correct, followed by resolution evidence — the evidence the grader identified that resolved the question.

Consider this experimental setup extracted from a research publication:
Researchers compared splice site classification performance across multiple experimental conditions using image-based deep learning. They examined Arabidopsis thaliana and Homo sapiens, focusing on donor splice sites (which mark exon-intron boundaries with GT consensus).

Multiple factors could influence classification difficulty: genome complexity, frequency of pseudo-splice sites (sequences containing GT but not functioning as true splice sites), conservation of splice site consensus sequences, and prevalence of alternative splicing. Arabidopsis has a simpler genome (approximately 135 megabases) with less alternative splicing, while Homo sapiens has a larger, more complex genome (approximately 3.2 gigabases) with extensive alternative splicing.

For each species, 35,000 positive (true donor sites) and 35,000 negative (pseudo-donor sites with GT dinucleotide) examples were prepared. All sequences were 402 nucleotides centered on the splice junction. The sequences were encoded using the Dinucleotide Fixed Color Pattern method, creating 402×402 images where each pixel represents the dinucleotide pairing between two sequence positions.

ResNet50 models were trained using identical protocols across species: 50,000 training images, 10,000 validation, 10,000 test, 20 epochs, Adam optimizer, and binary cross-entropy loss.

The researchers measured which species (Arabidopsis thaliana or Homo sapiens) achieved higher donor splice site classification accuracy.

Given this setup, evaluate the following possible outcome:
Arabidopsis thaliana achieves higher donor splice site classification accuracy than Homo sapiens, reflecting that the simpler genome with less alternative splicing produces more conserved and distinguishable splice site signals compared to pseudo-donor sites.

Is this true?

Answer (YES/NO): NO